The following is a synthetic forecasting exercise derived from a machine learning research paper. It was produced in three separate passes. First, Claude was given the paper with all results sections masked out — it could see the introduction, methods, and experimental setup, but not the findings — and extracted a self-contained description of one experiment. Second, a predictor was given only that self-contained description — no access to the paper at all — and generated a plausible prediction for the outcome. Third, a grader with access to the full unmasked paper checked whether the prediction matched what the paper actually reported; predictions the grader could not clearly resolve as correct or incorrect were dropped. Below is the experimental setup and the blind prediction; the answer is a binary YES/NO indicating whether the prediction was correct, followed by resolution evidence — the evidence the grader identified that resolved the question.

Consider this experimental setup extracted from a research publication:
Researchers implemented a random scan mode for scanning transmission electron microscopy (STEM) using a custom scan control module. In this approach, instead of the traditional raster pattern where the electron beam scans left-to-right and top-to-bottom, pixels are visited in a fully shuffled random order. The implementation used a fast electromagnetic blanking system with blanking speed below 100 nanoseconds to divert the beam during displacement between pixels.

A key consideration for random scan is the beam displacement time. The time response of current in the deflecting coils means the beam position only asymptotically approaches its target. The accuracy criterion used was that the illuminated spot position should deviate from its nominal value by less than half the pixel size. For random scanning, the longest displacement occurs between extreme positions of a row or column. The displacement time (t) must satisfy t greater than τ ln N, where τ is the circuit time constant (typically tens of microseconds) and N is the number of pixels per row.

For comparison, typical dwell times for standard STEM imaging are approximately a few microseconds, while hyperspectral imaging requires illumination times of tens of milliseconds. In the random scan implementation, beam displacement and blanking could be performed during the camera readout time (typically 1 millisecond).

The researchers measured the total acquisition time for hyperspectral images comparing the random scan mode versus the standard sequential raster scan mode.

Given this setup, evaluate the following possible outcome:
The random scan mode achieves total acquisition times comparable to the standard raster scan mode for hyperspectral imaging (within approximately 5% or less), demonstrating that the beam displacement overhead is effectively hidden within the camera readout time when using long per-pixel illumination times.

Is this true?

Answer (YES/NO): YES